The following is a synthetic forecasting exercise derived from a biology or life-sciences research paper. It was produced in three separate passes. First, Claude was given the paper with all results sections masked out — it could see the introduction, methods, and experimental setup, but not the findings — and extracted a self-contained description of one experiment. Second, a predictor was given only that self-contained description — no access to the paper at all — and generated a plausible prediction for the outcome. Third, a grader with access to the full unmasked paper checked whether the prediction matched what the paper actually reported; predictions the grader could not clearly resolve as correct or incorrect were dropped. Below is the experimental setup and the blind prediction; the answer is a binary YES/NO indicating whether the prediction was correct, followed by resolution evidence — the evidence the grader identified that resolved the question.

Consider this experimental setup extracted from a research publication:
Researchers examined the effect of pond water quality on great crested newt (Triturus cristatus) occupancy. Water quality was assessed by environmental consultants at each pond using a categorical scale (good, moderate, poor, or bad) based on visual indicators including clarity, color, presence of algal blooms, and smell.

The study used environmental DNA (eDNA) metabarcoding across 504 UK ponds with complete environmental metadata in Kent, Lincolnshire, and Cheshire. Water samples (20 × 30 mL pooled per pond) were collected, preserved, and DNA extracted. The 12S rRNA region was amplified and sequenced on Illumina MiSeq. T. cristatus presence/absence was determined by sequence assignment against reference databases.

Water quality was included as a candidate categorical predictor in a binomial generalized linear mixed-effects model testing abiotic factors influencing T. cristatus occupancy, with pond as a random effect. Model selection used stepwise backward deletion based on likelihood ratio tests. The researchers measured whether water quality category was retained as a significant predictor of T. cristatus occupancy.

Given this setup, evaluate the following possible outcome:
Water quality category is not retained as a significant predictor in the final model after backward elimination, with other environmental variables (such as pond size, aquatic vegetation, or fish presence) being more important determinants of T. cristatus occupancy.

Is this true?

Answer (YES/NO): YES